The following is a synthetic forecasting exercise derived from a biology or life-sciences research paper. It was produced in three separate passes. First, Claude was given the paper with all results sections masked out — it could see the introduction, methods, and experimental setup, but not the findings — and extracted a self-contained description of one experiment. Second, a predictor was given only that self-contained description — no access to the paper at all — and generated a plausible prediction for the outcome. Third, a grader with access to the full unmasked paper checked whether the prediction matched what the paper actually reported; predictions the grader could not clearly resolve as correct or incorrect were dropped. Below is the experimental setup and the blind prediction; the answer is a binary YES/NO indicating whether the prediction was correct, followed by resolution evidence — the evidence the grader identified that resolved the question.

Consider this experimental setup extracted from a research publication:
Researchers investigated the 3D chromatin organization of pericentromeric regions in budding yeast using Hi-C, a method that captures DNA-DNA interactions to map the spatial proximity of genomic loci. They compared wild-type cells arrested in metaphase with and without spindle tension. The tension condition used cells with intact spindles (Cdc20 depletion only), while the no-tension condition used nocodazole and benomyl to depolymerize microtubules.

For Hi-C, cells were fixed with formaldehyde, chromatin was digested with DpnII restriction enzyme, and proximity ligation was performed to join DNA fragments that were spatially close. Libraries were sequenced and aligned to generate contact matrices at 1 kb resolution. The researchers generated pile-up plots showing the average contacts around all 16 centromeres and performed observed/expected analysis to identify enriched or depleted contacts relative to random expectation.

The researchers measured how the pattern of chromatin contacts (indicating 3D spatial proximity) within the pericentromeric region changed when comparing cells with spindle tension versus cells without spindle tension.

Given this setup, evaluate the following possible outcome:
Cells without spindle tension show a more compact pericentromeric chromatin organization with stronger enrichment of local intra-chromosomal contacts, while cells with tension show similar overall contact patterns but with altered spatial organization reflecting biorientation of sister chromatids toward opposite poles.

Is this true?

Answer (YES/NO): NO